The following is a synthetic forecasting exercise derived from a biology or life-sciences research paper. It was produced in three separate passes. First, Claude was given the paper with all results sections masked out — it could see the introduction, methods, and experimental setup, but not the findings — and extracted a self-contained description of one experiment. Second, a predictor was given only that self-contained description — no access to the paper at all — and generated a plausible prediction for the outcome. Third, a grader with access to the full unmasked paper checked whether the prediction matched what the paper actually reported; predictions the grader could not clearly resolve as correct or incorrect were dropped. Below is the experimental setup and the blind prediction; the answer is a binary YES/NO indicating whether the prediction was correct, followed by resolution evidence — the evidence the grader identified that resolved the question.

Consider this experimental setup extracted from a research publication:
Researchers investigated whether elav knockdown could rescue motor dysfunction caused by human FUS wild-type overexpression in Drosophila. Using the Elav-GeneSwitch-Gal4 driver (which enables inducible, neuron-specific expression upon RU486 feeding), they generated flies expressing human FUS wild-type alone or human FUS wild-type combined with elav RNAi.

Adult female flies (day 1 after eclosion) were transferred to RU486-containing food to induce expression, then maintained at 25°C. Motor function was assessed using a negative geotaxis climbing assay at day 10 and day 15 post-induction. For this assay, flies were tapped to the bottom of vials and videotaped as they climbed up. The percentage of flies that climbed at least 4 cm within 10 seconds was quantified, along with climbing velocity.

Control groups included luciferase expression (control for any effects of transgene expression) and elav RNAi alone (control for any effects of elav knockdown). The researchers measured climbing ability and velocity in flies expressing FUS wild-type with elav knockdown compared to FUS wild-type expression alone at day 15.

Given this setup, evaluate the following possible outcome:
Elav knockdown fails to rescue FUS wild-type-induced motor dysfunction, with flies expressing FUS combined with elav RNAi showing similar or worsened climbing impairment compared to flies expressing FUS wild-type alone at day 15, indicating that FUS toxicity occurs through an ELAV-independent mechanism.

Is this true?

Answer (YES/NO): NO